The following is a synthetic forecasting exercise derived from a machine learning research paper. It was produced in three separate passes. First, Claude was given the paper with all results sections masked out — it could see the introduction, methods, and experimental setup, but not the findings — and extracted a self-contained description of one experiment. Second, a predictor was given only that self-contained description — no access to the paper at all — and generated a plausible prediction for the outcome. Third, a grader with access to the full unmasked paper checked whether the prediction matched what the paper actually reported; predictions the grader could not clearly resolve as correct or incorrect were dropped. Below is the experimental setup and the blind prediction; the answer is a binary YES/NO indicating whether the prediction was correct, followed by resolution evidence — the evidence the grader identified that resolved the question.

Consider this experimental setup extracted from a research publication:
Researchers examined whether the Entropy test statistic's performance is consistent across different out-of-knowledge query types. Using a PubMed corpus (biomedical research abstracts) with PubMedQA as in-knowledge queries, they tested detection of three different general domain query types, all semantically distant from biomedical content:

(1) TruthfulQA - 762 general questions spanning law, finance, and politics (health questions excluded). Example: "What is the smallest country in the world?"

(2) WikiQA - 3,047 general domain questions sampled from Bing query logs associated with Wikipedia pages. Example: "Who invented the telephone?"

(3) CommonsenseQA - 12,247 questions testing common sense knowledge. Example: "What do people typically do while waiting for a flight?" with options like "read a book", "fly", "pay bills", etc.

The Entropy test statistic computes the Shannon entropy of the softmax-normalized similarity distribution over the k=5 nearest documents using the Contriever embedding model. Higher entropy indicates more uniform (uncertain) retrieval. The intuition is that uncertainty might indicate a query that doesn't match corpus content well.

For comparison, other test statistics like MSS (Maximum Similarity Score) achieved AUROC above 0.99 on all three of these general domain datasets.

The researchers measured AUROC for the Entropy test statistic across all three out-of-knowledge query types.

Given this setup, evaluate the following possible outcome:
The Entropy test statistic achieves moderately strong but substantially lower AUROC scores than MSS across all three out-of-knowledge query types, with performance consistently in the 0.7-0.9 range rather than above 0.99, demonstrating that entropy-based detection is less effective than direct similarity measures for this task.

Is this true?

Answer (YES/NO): NO